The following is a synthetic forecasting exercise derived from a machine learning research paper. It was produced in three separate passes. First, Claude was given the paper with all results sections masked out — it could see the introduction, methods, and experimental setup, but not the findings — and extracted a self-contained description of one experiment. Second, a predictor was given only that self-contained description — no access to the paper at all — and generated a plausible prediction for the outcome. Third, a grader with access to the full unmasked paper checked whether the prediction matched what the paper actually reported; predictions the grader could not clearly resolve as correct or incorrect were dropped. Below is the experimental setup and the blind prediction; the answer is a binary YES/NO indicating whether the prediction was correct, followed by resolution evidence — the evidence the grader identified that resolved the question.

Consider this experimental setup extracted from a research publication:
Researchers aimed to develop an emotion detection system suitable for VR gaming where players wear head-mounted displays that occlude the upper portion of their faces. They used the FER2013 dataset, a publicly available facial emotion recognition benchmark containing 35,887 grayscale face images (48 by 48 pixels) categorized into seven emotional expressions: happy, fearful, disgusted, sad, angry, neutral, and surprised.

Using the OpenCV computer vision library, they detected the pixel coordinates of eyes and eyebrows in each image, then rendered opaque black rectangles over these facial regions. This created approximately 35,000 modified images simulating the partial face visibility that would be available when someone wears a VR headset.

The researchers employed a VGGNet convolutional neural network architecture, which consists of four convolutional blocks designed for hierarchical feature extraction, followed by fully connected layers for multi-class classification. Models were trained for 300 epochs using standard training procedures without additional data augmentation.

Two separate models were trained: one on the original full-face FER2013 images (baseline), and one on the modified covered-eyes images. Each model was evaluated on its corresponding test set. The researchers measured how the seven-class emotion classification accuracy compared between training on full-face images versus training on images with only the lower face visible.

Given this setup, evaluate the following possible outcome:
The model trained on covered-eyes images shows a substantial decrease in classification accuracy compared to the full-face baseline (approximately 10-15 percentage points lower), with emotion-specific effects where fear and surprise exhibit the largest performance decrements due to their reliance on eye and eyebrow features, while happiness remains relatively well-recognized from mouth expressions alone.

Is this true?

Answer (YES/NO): NO